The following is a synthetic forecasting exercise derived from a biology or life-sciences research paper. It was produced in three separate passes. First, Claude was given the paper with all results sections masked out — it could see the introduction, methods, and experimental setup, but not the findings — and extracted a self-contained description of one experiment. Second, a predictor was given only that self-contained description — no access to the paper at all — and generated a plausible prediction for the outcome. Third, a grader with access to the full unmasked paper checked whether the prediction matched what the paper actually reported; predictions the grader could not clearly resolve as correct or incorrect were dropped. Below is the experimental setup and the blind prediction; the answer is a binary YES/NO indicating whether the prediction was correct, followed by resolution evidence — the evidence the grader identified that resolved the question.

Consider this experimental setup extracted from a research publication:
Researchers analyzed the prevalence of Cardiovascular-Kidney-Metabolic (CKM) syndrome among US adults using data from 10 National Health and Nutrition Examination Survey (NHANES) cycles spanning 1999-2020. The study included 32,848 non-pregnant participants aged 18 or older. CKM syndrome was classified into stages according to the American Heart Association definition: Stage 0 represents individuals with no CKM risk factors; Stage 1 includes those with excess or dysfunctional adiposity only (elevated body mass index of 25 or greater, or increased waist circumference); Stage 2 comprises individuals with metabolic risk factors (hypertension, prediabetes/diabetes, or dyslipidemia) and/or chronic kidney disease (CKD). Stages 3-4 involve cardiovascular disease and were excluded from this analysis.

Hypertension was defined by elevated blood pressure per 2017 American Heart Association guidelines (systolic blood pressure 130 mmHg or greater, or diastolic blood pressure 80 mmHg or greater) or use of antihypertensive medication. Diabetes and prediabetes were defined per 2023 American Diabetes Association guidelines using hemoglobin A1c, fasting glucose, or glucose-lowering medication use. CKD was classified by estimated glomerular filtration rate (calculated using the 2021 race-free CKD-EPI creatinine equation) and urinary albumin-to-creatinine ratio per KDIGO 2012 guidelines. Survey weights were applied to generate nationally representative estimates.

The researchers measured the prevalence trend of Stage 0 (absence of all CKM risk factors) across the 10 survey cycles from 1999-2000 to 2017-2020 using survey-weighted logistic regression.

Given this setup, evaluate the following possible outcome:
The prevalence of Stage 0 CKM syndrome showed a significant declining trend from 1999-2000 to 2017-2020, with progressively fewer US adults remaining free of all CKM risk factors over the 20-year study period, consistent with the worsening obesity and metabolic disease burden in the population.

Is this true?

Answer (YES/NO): YES